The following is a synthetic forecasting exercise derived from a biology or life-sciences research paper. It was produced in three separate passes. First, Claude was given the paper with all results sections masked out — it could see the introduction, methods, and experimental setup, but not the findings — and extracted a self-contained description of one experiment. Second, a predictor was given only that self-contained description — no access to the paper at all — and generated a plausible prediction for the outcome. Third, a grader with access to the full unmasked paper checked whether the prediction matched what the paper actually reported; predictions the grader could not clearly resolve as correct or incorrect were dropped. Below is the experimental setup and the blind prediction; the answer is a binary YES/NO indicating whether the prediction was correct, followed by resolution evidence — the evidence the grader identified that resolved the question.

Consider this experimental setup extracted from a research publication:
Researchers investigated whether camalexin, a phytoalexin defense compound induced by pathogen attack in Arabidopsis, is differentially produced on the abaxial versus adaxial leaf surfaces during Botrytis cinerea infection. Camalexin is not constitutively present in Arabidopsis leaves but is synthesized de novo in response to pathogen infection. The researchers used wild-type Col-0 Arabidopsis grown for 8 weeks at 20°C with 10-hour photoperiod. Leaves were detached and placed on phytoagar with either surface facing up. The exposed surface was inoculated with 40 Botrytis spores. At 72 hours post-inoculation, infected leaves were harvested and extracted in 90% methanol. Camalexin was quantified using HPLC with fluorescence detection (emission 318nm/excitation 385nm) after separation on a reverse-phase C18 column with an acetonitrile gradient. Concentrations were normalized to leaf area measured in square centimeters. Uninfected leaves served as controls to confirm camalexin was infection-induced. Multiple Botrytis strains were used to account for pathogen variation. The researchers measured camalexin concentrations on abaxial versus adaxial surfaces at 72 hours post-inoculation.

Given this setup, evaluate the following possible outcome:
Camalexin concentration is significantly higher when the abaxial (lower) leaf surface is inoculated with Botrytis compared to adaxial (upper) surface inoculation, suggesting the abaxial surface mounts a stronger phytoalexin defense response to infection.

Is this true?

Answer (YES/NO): NO